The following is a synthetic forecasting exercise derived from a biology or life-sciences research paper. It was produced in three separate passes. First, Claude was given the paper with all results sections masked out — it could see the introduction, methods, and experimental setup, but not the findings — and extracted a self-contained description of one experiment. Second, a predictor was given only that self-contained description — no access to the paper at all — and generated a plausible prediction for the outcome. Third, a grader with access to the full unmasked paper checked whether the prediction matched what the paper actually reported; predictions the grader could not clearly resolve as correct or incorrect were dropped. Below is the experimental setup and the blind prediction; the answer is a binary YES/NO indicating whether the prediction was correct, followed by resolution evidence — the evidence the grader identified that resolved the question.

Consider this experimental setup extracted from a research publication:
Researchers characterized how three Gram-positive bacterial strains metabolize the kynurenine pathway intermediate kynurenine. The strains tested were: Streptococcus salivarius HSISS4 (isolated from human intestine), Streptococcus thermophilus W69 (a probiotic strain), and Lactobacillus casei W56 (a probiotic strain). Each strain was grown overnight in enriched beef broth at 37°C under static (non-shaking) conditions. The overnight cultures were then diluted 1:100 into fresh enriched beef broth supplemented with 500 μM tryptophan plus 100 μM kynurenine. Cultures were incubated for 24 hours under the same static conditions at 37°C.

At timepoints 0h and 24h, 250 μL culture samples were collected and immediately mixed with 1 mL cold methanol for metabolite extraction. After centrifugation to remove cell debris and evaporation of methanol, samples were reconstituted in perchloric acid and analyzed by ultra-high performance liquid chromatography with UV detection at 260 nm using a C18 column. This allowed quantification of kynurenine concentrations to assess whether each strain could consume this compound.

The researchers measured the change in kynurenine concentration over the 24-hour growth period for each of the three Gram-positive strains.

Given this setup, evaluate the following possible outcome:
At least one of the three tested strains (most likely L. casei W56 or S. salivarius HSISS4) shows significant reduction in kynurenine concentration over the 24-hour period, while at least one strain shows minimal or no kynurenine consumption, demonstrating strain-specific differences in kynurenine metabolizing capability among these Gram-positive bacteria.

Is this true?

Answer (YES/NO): NO